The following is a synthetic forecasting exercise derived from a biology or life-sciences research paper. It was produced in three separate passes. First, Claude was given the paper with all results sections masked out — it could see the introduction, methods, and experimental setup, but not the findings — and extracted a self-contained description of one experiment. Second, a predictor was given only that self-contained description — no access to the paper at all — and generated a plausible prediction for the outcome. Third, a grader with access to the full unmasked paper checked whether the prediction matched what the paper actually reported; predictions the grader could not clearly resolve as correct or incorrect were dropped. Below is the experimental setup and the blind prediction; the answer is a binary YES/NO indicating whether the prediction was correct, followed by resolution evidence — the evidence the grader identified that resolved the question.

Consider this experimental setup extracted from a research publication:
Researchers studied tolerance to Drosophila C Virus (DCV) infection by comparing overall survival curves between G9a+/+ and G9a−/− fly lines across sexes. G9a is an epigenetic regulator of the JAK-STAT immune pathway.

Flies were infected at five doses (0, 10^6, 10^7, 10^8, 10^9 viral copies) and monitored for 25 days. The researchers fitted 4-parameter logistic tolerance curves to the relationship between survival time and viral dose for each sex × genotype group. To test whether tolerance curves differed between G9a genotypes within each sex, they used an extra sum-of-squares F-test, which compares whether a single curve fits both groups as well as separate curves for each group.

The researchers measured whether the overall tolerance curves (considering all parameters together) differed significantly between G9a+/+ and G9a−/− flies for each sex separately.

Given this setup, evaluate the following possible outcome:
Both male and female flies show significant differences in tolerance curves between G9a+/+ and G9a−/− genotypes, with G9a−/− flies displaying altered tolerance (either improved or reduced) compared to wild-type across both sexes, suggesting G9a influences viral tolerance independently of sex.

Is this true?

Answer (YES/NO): YES